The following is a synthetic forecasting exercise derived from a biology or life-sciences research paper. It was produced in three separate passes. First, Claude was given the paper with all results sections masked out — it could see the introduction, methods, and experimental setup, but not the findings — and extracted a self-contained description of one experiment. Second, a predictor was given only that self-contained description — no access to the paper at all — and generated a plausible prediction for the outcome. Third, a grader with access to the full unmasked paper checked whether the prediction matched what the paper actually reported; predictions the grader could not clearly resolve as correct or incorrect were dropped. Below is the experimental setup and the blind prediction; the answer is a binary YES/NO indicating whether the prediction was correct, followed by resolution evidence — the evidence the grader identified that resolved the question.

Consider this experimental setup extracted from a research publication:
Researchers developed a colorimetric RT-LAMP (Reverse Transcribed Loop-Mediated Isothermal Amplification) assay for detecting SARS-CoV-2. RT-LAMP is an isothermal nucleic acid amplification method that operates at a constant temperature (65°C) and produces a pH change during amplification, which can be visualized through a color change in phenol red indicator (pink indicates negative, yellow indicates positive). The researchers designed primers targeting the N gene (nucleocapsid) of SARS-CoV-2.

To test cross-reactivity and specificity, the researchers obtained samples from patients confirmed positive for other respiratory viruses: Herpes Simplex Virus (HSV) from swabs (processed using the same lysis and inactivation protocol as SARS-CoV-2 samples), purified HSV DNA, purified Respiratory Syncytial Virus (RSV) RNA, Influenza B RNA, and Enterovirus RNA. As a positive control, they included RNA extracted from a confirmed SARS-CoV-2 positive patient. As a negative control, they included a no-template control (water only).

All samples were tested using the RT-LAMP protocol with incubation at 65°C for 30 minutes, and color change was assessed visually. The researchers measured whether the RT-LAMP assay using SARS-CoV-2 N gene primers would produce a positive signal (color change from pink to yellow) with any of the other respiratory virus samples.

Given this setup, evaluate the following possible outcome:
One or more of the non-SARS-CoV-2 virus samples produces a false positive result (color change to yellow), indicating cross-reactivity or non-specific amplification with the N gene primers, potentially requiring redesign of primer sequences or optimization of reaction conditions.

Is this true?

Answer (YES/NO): NO